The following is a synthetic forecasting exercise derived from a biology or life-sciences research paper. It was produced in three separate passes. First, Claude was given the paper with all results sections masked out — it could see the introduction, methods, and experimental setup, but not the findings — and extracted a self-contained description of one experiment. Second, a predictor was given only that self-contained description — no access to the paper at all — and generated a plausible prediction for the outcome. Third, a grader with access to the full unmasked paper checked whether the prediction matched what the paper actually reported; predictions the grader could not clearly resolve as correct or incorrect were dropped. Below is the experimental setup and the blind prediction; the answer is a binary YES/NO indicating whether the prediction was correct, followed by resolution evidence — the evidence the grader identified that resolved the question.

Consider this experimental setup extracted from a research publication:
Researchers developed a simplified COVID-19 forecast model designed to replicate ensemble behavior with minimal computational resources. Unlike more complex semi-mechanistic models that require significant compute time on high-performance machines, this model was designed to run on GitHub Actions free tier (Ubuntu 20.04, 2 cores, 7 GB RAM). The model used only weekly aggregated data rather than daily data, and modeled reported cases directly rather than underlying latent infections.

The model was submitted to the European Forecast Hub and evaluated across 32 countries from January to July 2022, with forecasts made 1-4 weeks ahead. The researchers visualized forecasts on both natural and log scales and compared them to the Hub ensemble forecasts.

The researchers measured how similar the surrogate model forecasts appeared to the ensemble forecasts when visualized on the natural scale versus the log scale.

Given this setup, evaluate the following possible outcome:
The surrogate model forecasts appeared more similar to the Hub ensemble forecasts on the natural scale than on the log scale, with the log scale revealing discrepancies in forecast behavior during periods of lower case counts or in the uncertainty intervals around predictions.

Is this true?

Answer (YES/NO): NO